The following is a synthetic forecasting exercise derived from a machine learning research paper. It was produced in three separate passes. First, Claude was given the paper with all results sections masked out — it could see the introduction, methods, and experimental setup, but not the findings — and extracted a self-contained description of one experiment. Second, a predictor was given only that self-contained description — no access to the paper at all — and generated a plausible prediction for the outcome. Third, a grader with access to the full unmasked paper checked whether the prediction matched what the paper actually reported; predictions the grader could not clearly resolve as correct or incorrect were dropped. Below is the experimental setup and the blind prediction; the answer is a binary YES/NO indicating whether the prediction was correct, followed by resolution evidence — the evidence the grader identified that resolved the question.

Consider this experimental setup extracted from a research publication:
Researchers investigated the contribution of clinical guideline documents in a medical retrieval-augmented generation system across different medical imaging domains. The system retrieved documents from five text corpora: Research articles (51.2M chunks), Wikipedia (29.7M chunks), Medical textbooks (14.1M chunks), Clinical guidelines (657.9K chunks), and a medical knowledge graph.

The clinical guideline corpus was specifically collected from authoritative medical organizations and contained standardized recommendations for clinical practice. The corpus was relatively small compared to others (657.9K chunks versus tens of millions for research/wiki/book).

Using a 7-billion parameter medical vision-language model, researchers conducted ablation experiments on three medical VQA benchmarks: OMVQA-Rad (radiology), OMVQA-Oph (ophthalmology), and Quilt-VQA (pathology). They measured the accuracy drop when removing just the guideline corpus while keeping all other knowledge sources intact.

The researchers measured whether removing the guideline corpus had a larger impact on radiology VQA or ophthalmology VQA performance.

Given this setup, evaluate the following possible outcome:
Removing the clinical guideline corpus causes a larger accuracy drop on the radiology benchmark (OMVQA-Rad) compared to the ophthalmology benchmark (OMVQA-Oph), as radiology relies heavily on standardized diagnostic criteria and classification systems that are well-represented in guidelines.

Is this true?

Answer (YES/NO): YES